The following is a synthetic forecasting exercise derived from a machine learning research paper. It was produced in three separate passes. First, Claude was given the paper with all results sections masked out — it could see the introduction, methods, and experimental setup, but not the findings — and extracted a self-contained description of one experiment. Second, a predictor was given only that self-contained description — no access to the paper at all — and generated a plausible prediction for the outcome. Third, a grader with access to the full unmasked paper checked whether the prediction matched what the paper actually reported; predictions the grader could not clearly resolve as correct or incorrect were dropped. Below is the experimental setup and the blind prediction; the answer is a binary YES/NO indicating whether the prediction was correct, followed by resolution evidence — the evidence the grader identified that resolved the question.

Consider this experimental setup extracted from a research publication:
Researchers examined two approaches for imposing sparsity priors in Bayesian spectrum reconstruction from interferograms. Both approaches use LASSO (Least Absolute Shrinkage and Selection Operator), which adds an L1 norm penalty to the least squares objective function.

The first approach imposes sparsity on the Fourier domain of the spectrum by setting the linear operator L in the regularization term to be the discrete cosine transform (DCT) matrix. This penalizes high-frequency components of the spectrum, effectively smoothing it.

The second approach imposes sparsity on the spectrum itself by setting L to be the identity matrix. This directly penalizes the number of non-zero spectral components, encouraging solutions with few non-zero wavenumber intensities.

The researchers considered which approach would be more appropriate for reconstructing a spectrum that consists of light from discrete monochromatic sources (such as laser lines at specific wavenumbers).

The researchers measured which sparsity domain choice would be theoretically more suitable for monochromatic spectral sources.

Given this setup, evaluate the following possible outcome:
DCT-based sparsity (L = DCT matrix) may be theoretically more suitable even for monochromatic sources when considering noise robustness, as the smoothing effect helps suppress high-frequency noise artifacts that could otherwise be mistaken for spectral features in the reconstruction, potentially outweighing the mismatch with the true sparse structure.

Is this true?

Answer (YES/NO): NO